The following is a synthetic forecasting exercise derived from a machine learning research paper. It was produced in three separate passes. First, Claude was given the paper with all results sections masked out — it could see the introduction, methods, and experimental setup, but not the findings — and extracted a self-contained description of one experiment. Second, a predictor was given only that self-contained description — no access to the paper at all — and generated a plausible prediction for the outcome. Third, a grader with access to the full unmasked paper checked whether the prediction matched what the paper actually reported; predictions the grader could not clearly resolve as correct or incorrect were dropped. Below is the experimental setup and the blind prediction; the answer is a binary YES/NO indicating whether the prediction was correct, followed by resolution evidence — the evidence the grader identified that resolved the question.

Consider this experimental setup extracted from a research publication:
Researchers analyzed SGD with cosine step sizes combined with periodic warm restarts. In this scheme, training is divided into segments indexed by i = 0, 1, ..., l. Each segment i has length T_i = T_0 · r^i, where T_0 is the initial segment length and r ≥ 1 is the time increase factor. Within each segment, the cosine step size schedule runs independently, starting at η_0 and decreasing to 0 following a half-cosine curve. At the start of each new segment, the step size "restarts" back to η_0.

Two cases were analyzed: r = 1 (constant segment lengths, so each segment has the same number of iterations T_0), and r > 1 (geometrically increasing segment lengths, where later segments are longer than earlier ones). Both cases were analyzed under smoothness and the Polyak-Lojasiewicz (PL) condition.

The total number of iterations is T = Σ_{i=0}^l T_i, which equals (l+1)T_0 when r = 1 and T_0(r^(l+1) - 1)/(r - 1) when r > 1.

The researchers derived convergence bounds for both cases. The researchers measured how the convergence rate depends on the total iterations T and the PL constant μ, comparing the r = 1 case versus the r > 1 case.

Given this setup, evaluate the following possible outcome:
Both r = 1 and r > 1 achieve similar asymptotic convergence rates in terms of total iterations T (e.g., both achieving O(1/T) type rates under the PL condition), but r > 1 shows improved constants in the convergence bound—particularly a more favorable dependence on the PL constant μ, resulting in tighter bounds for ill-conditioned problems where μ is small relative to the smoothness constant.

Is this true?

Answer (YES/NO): NO